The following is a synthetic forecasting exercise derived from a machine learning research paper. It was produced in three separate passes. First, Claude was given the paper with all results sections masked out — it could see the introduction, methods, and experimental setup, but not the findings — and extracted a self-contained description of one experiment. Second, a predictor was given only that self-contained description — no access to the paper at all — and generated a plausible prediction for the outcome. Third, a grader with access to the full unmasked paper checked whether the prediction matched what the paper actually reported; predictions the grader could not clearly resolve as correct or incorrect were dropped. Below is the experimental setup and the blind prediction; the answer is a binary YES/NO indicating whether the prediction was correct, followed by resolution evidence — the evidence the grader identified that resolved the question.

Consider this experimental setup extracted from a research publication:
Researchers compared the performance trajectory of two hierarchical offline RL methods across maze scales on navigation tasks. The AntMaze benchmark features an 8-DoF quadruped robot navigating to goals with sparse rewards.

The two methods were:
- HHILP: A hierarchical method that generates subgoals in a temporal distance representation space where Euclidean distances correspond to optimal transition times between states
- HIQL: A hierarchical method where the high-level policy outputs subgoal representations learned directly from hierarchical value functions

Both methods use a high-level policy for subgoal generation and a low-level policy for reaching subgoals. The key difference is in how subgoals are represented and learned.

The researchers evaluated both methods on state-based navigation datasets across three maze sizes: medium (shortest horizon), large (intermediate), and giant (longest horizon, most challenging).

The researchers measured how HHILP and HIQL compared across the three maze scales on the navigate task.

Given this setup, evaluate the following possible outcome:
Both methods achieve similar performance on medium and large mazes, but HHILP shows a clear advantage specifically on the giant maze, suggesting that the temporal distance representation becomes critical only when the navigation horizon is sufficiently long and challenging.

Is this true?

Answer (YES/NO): NO